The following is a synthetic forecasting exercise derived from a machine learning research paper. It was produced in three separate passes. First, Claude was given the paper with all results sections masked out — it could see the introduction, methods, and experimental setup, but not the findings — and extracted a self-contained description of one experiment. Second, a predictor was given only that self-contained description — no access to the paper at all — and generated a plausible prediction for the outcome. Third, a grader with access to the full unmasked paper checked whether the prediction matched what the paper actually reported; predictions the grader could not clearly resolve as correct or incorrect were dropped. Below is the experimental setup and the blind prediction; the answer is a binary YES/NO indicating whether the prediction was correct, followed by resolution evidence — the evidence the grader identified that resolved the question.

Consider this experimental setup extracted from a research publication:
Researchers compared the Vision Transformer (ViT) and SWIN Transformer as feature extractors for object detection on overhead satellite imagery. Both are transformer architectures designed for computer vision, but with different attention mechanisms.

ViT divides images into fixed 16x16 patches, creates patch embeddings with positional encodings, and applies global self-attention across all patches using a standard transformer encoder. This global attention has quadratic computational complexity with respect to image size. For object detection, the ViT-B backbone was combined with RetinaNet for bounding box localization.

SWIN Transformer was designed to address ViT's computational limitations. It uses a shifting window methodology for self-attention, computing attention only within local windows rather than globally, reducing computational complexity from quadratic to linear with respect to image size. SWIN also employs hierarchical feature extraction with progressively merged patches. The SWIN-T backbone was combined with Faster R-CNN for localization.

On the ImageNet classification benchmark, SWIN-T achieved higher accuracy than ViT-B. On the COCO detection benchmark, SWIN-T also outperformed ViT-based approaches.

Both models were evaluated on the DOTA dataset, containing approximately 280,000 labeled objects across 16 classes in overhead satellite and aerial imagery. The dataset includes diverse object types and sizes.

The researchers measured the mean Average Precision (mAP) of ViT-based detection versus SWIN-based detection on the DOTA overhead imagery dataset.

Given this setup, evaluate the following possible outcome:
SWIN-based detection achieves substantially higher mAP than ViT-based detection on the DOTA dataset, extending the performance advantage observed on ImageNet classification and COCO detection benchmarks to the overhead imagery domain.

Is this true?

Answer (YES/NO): YES